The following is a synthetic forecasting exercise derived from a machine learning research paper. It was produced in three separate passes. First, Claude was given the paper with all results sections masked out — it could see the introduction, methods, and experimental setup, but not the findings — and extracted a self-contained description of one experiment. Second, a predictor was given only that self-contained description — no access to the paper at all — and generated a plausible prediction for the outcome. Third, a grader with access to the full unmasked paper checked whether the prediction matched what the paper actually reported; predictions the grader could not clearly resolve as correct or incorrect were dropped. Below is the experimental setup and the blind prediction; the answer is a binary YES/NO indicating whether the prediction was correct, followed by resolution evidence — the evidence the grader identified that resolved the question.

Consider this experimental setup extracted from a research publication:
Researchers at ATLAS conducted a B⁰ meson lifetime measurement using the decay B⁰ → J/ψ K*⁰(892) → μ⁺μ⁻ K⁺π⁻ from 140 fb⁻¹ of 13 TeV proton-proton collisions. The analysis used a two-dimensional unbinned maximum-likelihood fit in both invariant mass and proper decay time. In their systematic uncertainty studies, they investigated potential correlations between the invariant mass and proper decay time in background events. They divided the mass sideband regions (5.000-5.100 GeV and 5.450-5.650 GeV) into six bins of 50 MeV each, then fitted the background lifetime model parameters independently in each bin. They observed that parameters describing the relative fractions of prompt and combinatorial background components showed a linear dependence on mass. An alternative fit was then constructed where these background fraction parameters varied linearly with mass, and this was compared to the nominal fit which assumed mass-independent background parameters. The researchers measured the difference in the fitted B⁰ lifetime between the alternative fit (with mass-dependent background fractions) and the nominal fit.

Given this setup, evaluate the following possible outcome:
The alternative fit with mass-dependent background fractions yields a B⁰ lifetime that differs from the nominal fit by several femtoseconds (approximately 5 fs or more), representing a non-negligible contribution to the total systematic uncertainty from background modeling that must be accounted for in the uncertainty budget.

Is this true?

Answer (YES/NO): NO